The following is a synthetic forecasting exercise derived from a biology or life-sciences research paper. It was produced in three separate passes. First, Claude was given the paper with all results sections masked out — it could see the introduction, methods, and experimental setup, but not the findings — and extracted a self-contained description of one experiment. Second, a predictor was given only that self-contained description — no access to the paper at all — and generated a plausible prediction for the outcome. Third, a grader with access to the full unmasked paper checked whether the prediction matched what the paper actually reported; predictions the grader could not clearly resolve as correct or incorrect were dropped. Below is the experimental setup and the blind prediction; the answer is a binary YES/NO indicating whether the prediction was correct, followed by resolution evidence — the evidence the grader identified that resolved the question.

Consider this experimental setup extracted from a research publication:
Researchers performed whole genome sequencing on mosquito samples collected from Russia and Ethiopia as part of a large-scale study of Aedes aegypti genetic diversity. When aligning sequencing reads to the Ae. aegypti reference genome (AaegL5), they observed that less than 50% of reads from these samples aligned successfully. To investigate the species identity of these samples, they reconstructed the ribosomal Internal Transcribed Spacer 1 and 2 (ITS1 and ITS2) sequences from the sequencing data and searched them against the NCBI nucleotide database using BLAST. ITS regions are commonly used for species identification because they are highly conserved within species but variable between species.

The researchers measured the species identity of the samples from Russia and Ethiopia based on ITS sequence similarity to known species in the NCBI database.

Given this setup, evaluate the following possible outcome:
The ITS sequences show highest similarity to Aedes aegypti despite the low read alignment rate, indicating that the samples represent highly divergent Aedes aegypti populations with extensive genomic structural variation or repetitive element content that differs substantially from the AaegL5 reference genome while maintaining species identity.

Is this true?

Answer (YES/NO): NO